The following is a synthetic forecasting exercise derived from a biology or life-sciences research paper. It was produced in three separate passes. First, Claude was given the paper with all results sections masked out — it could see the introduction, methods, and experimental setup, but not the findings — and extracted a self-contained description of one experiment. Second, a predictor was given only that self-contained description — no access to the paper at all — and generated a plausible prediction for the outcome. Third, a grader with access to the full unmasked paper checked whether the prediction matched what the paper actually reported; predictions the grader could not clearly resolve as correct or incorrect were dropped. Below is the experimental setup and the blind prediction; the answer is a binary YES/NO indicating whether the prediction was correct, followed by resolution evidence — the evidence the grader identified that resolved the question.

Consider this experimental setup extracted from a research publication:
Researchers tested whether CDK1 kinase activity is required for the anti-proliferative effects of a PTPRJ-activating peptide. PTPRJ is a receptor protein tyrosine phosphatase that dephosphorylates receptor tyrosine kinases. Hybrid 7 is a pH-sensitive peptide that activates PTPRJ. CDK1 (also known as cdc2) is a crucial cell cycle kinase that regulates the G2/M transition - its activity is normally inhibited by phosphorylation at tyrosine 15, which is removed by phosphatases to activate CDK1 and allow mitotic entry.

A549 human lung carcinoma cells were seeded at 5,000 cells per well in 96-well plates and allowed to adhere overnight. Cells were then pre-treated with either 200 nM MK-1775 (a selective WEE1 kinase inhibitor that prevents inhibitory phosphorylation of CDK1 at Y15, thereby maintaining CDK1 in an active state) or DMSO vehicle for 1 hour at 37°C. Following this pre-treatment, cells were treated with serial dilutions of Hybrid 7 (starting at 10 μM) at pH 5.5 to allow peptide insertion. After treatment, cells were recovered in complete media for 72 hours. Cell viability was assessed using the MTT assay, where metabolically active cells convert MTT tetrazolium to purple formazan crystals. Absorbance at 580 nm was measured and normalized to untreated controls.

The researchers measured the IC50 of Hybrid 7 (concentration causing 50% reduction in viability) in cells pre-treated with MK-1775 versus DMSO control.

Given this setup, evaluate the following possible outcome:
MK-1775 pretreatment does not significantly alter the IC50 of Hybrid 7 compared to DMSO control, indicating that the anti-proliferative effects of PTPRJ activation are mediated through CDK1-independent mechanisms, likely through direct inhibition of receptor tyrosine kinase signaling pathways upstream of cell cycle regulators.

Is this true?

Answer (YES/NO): NO